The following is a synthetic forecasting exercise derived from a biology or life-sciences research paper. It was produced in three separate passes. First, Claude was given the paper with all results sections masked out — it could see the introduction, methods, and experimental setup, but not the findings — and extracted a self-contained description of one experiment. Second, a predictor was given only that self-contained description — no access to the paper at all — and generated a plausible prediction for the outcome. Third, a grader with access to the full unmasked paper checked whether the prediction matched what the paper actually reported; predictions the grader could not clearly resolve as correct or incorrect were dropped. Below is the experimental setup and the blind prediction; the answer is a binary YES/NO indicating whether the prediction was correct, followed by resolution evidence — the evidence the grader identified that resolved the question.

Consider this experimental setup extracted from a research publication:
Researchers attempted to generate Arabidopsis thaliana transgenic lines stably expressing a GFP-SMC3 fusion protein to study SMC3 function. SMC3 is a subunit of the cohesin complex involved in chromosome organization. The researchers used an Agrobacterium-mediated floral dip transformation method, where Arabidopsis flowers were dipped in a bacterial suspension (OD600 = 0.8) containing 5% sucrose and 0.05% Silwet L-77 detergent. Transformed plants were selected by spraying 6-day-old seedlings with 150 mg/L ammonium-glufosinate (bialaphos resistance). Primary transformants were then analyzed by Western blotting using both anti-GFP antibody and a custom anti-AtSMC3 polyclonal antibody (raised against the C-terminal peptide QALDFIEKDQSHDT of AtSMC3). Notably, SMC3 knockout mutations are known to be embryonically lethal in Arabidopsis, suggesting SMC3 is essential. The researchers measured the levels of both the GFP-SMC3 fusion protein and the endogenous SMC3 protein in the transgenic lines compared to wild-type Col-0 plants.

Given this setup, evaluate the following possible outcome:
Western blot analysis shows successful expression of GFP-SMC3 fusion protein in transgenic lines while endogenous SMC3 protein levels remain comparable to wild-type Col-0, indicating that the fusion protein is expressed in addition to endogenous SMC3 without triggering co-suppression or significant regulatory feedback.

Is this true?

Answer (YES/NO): NO